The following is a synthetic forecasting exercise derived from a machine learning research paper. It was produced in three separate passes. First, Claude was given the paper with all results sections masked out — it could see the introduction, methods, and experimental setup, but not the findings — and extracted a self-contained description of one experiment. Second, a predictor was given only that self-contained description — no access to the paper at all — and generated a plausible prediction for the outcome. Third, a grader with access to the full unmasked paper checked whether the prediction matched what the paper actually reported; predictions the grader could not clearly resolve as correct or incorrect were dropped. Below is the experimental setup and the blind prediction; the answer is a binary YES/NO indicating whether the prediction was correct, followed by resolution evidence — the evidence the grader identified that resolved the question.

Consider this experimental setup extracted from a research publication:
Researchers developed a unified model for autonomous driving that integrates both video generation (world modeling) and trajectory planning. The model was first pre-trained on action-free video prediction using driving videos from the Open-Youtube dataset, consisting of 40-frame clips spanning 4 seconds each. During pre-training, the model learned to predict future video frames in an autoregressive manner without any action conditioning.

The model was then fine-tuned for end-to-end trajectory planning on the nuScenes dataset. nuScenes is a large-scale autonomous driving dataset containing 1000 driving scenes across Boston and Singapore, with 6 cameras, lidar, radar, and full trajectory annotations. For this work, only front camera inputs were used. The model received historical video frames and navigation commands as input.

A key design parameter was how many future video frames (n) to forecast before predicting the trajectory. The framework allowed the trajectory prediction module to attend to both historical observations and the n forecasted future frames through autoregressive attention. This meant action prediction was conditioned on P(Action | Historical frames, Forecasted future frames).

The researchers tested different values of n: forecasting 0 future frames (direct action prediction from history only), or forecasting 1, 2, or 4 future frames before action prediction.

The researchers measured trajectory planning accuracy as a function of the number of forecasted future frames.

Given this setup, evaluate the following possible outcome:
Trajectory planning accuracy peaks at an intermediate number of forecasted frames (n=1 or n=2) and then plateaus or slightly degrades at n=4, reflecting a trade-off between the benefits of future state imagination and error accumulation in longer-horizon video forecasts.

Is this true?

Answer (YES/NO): NO